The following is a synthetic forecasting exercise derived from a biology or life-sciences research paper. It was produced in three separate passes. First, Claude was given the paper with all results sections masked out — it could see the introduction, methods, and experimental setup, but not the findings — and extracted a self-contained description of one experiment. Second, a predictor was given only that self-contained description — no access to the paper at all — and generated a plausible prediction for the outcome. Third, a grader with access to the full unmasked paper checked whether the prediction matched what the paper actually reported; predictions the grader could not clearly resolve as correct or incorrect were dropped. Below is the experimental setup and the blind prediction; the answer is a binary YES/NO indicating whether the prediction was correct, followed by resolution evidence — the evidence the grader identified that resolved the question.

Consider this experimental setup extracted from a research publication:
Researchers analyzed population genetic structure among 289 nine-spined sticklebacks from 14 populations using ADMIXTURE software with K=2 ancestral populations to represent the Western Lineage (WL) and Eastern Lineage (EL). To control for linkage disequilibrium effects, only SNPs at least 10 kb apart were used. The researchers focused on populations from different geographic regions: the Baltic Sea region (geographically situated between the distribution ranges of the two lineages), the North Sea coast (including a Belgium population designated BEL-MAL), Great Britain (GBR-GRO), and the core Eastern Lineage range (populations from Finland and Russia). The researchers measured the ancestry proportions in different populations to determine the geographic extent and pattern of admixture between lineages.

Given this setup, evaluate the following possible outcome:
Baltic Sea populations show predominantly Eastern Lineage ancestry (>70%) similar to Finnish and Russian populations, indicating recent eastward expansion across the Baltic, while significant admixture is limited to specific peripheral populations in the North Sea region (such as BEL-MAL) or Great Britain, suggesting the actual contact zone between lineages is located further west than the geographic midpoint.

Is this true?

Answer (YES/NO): NO